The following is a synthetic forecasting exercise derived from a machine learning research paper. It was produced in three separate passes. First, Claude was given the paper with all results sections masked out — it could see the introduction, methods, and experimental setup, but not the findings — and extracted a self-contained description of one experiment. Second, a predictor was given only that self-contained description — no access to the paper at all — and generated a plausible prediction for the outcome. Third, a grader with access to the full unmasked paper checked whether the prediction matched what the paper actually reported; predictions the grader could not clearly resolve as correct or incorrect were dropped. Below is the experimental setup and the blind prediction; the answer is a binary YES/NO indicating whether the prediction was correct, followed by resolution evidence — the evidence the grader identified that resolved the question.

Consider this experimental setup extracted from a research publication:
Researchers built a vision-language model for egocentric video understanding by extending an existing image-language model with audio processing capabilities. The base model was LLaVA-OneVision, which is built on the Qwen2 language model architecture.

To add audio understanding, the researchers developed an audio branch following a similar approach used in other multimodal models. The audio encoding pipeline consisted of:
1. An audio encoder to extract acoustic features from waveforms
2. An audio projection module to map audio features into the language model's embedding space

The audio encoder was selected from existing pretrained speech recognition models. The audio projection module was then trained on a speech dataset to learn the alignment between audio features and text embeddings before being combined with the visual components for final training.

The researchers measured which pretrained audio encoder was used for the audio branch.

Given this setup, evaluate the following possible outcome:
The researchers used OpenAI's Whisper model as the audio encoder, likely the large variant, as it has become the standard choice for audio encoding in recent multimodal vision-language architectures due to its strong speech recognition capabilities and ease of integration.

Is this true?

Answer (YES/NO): YES